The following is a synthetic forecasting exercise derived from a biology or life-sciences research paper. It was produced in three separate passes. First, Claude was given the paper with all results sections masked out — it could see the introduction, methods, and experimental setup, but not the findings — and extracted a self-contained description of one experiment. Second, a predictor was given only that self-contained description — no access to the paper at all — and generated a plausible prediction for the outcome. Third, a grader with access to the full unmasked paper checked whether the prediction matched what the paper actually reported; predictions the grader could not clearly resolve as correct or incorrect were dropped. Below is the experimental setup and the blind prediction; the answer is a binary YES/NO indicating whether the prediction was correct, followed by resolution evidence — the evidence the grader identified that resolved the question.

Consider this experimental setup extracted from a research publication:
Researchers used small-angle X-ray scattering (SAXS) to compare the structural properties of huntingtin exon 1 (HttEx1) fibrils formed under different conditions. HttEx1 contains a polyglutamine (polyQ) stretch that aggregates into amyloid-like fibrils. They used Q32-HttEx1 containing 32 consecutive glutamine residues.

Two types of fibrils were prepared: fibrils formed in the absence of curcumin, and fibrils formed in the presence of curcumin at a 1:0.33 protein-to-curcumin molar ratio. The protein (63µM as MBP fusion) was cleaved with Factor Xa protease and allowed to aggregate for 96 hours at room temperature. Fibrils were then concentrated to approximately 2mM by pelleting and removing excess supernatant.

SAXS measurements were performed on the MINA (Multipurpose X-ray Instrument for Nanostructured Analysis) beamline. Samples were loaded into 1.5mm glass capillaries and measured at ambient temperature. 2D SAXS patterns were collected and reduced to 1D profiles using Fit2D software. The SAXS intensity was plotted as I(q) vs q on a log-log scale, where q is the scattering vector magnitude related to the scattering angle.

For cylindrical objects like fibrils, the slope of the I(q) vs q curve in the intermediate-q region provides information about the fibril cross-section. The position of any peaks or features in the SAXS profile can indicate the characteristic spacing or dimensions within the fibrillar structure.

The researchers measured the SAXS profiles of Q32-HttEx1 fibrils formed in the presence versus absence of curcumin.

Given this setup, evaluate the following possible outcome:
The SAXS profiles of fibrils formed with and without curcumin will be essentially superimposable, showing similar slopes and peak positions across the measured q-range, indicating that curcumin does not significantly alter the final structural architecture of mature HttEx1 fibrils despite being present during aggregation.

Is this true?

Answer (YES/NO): NO